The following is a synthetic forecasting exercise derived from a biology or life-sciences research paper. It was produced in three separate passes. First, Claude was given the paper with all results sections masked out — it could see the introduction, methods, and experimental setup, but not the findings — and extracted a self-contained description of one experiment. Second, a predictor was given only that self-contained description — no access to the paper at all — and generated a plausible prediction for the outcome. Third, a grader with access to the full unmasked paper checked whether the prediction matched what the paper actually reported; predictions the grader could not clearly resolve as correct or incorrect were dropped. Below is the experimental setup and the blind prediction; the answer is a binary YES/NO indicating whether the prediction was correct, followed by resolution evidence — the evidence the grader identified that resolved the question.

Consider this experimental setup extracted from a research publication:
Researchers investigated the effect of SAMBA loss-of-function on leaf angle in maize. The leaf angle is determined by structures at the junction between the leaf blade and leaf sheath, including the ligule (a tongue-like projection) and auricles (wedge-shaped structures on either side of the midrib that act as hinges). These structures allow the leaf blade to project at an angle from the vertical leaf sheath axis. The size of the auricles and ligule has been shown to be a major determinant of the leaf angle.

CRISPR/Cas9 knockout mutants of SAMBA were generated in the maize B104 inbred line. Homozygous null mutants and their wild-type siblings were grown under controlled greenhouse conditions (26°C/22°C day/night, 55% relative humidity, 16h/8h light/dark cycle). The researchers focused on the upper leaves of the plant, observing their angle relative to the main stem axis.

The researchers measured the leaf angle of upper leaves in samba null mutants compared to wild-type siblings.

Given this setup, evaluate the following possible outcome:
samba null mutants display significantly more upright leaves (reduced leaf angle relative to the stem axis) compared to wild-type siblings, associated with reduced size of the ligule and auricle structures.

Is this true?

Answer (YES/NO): NO